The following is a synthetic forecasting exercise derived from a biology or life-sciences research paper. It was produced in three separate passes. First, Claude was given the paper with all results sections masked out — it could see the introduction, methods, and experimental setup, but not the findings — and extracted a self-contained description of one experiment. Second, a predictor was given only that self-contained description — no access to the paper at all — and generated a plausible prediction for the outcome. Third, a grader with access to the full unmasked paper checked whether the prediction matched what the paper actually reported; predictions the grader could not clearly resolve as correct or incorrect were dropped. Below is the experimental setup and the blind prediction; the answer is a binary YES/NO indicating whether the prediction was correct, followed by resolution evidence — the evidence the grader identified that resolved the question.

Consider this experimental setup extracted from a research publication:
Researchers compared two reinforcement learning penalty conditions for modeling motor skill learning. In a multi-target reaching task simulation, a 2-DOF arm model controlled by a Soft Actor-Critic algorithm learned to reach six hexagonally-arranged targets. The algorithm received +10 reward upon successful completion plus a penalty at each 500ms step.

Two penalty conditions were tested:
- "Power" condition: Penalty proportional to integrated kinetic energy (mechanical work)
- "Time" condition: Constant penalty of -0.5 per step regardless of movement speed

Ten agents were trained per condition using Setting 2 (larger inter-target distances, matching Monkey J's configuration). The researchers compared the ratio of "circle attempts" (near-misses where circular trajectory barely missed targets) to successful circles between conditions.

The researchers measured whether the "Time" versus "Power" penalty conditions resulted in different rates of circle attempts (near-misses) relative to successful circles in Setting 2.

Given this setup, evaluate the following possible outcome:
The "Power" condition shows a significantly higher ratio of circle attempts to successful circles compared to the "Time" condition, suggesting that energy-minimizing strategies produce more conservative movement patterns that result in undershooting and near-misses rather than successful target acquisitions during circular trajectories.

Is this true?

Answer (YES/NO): NO